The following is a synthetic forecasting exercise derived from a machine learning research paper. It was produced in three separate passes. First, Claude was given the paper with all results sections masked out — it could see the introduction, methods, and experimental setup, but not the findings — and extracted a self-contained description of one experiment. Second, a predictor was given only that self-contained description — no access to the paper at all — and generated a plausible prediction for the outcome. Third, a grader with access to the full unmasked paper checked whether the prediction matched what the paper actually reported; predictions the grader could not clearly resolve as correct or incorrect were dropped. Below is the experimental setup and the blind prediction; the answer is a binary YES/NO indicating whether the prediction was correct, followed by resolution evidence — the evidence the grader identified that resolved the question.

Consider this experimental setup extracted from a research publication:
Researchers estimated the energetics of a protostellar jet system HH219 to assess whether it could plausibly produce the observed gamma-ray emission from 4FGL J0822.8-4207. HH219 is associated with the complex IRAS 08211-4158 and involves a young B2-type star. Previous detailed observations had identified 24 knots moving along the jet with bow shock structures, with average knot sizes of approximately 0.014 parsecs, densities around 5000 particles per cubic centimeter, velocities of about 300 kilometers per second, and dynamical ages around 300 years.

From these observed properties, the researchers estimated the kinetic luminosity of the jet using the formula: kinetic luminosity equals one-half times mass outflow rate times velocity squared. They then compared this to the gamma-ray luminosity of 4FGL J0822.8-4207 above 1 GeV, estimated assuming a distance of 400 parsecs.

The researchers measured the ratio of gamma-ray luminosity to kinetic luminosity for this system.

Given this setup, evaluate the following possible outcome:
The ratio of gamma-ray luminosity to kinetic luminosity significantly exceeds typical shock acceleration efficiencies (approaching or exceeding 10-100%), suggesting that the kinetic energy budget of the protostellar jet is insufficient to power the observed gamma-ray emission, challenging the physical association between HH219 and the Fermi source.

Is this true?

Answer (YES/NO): NO